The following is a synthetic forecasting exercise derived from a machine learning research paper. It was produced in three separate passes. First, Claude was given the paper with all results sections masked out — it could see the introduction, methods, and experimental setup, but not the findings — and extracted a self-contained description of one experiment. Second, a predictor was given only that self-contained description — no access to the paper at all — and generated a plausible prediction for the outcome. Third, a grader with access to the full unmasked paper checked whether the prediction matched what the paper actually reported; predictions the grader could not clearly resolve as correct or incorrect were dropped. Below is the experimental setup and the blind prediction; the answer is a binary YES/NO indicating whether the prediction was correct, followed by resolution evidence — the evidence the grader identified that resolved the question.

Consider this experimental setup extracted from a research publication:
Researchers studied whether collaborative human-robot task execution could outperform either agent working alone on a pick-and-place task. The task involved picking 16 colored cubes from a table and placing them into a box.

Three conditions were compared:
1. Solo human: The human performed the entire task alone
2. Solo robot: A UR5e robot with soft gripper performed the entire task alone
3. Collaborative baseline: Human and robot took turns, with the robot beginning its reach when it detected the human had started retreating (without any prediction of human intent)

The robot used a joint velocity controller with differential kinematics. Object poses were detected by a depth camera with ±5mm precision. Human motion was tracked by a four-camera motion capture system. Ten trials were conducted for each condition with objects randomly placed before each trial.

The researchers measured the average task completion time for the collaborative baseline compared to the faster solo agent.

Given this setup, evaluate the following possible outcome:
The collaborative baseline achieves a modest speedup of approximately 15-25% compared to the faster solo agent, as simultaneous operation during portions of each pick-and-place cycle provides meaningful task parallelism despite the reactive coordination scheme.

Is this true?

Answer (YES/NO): NO